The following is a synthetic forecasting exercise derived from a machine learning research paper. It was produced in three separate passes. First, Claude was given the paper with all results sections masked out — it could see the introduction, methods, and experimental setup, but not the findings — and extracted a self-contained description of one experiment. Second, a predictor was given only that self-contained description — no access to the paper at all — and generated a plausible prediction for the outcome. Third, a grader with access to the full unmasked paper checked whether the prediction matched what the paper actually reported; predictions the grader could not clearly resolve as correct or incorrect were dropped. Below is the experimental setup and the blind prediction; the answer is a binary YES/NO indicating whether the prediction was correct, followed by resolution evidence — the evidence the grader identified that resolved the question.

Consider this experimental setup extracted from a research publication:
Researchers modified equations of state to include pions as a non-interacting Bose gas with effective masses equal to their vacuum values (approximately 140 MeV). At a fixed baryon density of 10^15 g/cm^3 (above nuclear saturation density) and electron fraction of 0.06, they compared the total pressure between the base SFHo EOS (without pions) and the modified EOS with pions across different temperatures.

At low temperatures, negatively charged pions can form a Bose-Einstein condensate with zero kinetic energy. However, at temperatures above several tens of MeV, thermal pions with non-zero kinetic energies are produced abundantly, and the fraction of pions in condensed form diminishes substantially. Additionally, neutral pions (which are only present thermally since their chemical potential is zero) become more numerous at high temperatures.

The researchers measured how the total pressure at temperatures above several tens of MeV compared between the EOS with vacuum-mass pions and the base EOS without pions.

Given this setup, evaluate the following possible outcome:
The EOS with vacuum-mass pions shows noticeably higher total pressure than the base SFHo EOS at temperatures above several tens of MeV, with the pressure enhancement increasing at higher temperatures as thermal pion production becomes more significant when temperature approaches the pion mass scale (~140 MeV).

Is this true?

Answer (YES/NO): YES